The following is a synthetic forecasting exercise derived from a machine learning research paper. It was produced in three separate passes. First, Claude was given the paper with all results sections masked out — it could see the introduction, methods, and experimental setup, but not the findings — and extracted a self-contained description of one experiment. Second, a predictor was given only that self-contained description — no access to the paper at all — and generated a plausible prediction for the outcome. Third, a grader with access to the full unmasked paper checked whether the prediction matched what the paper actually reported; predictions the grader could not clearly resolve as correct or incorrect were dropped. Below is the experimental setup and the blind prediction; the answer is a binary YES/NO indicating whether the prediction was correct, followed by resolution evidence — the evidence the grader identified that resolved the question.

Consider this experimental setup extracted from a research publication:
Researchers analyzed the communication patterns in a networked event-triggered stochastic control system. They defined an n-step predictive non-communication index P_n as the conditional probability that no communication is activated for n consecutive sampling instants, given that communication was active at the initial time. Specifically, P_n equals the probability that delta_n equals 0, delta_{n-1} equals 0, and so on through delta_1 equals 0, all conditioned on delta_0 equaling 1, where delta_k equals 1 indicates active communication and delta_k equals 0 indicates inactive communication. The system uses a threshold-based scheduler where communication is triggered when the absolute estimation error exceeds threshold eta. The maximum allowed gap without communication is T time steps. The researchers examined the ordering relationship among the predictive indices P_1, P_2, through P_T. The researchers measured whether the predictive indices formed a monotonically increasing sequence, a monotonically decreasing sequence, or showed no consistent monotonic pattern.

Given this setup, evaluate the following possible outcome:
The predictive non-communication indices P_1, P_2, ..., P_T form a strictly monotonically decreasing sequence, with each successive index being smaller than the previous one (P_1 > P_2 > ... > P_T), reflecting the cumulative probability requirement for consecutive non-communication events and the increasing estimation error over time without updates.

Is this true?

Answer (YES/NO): YES